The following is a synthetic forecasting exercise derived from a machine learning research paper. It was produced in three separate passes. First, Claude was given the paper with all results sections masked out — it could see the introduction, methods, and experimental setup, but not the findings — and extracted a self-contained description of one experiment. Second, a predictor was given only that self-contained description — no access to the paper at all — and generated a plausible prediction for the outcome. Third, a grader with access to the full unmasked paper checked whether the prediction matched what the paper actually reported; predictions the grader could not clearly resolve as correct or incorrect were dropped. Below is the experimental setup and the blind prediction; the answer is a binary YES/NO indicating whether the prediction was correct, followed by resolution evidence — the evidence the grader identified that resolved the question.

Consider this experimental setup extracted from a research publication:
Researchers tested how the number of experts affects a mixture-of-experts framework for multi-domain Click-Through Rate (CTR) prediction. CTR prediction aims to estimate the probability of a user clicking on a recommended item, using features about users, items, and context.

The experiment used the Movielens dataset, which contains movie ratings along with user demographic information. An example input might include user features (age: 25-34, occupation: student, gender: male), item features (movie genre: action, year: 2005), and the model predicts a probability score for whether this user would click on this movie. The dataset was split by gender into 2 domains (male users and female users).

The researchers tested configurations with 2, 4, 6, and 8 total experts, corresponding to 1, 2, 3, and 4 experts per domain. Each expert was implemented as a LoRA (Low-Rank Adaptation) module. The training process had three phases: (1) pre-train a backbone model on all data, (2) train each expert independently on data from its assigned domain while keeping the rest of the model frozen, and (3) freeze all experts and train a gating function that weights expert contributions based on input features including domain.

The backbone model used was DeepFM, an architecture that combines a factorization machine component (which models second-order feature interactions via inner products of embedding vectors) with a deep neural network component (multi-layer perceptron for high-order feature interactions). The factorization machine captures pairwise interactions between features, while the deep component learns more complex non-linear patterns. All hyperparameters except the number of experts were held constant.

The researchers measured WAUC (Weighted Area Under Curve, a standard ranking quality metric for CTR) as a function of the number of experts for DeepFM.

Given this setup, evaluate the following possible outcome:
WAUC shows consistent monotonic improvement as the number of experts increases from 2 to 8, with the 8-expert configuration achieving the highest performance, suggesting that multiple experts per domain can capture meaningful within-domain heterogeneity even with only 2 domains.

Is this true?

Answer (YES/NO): NO